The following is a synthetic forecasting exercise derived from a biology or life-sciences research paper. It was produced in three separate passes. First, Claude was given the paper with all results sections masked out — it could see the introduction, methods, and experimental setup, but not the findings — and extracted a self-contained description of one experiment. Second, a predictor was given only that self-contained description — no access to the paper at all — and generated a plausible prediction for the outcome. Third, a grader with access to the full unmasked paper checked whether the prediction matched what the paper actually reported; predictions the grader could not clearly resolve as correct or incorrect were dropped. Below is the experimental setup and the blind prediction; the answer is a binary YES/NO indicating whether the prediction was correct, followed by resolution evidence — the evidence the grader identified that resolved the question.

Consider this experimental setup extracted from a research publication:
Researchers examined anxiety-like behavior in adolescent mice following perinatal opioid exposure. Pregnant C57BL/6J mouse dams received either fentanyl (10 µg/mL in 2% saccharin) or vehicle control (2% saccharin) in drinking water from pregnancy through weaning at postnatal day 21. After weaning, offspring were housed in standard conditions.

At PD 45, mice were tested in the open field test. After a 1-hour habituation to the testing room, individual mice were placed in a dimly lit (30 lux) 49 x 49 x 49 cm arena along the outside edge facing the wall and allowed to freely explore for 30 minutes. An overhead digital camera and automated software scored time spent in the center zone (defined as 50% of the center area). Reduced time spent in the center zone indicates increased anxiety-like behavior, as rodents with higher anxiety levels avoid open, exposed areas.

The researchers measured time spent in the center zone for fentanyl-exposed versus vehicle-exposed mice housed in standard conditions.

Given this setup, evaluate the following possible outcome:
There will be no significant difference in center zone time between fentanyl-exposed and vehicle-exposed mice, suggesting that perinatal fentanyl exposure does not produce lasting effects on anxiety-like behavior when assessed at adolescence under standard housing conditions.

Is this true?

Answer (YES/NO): NO